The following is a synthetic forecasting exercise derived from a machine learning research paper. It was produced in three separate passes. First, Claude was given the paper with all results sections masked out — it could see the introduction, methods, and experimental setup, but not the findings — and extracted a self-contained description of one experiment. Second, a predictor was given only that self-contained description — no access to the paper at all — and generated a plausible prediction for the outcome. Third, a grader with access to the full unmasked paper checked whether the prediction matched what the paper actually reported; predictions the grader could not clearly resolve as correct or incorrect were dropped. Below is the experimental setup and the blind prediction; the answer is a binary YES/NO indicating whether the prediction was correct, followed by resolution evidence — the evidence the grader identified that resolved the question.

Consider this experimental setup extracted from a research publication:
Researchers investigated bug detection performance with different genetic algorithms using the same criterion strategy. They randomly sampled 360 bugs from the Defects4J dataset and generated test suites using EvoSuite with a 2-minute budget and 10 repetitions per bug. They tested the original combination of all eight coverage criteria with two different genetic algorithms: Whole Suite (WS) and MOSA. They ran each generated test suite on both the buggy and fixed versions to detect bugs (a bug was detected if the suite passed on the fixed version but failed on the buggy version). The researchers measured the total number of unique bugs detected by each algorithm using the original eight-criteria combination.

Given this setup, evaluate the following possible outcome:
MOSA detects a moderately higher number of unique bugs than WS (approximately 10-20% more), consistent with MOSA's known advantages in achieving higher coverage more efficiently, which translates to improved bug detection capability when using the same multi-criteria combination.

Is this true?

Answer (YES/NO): YES